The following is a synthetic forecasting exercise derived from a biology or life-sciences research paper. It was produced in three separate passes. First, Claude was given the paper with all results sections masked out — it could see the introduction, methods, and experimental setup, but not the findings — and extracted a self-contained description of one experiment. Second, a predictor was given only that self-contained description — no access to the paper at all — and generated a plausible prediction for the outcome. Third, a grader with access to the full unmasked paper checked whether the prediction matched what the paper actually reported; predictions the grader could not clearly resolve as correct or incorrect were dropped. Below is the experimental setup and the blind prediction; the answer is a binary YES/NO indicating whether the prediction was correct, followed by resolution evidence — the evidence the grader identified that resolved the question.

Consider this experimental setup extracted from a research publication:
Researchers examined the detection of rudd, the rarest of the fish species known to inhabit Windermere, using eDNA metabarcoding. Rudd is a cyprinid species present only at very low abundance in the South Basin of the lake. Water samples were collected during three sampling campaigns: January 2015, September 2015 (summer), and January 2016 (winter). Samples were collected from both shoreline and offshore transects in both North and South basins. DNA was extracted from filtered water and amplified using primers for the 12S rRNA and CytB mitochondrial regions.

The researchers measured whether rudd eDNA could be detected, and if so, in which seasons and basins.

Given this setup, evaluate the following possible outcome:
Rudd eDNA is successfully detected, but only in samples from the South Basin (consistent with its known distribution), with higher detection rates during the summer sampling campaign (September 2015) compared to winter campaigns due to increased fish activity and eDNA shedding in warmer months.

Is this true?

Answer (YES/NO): NO